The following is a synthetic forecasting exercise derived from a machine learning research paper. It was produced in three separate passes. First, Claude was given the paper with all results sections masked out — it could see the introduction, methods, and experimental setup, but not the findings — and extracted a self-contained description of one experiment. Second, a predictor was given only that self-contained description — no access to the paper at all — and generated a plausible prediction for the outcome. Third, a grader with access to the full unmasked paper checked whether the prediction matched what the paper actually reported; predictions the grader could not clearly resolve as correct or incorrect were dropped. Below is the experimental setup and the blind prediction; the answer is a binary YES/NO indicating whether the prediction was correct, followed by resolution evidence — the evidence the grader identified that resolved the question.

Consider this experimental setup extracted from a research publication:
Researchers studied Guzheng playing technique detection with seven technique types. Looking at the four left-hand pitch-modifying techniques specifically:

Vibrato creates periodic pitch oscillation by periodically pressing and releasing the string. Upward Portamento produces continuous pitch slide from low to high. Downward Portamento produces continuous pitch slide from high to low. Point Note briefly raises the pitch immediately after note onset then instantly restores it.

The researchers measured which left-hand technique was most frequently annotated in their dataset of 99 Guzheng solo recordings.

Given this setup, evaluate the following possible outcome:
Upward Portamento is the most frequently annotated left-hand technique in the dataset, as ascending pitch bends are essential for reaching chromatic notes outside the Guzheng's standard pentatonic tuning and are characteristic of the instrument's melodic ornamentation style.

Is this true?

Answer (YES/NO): NO